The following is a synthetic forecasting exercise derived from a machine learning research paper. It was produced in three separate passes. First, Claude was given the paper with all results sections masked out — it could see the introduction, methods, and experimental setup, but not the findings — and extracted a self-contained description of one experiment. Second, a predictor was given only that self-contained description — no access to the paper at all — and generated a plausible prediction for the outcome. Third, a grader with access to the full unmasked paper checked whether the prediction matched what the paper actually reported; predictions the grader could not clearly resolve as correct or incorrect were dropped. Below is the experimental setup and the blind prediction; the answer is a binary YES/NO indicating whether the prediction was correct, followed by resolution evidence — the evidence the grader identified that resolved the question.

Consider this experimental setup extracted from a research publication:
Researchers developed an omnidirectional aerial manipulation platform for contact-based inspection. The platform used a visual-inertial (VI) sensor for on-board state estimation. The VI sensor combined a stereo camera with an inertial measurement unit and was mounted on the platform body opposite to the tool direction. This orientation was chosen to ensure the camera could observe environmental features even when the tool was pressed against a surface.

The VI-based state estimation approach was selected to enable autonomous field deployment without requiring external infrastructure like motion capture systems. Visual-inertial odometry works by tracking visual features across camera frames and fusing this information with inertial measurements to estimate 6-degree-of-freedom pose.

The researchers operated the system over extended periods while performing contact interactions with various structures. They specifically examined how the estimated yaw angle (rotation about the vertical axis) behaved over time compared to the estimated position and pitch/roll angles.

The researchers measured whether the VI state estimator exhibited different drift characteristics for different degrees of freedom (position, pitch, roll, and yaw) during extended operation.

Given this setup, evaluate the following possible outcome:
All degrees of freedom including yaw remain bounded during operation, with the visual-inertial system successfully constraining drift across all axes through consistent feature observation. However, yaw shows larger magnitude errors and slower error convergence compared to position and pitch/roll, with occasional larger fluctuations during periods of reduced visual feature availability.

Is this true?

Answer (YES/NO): NO